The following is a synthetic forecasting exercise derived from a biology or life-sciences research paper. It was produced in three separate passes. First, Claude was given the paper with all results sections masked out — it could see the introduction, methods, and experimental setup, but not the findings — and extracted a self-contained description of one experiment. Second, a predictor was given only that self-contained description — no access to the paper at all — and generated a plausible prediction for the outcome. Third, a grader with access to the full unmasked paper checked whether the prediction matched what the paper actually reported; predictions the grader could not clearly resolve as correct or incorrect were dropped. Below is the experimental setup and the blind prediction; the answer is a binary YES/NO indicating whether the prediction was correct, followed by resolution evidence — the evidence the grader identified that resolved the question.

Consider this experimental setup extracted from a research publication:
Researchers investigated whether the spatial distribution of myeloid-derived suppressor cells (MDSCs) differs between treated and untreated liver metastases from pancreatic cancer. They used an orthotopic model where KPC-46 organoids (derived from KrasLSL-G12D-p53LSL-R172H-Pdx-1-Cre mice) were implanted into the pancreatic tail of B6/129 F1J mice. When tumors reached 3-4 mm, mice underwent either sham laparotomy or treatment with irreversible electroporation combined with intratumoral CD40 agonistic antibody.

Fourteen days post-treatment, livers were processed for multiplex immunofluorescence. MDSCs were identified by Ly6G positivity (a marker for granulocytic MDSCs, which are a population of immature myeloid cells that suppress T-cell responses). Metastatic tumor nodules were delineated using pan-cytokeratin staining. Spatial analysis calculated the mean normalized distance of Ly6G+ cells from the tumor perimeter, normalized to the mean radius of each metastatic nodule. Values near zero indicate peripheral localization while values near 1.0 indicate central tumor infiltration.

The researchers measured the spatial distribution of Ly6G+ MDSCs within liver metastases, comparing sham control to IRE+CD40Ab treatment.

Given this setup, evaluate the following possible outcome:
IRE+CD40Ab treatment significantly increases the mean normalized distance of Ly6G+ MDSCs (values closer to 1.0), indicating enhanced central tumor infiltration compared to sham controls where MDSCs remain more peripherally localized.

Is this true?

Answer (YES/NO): NO